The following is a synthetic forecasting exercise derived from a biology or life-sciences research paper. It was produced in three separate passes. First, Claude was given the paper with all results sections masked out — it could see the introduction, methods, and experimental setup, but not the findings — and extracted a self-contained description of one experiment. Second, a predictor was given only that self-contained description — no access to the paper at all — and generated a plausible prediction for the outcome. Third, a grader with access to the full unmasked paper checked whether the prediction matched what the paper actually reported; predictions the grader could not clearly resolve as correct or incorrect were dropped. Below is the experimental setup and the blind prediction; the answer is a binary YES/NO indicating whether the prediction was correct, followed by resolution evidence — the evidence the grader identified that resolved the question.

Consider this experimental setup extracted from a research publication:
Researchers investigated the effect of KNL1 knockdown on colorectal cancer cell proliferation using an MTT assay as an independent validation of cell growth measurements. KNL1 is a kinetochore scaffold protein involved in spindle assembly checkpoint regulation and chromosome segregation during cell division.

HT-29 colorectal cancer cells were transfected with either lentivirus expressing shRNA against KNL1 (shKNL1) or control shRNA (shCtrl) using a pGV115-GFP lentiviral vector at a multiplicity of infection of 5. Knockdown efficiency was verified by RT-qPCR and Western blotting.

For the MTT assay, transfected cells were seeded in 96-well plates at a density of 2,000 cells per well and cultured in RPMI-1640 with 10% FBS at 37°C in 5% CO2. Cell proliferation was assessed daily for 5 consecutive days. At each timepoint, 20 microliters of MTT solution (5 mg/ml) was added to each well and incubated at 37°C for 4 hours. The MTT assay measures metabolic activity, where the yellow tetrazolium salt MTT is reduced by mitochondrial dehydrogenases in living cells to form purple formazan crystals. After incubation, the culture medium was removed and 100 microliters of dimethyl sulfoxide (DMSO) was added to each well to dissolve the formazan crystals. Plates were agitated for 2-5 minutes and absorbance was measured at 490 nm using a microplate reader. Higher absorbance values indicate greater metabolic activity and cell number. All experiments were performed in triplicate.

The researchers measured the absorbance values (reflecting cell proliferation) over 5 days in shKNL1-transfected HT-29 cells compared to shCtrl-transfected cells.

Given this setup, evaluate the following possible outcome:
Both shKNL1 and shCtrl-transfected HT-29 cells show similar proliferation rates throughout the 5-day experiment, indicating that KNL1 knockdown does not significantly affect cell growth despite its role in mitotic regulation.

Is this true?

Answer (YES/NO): NO